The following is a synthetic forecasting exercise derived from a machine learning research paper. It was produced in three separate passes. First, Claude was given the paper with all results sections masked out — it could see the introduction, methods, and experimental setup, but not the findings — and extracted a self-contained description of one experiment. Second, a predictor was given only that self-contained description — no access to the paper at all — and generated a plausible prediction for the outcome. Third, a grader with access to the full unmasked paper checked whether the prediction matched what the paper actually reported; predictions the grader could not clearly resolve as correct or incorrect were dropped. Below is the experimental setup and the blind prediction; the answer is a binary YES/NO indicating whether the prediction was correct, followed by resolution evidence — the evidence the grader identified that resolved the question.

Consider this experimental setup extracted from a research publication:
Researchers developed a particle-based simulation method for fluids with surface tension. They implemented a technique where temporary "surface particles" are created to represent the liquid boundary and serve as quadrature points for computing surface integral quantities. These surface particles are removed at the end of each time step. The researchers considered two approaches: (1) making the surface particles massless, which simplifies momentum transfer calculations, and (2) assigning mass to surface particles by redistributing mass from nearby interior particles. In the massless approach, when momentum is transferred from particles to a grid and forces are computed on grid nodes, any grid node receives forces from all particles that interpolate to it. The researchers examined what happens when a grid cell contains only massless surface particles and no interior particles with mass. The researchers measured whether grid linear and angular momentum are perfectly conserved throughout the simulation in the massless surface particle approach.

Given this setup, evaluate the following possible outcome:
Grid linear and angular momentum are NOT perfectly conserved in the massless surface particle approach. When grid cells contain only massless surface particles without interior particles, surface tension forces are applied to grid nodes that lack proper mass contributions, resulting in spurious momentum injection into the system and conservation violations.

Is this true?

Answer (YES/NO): YES